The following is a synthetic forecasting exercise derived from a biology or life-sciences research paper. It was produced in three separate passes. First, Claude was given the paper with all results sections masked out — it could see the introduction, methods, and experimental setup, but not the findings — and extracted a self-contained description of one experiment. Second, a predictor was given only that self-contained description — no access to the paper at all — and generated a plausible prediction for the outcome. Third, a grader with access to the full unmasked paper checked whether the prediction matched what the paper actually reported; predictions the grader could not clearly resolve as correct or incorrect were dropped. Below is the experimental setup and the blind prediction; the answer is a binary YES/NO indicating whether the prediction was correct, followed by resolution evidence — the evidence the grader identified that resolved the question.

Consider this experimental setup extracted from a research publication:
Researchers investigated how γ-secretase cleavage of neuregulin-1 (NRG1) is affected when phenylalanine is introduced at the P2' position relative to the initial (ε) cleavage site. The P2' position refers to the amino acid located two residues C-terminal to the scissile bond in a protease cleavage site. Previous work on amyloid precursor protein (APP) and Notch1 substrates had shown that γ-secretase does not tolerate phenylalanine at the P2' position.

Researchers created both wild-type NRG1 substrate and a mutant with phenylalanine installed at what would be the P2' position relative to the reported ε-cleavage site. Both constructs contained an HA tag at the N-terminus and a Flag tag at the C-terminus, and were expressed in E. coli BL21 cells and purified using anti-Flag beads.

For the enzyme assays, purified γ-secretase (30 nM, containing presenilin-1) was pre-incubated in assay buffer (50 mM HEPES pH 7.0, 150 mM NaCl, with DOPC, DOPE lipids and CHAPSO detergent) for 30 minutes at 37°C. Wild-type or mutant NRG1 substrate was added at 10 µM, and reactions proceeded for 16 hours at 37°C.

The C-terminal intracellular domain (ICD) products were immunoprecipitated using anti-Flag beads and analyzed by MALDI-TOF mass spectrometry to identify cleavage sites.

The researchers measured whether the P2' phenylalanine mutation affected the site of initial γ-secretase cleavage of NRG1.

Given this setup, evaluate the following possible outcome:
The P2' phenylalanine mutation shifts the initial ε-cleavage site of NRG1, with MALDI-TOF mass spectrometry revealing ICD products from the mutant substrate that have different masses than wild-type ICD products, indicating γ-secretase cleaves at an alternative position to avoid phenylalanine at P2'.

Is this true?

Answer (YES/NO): YES